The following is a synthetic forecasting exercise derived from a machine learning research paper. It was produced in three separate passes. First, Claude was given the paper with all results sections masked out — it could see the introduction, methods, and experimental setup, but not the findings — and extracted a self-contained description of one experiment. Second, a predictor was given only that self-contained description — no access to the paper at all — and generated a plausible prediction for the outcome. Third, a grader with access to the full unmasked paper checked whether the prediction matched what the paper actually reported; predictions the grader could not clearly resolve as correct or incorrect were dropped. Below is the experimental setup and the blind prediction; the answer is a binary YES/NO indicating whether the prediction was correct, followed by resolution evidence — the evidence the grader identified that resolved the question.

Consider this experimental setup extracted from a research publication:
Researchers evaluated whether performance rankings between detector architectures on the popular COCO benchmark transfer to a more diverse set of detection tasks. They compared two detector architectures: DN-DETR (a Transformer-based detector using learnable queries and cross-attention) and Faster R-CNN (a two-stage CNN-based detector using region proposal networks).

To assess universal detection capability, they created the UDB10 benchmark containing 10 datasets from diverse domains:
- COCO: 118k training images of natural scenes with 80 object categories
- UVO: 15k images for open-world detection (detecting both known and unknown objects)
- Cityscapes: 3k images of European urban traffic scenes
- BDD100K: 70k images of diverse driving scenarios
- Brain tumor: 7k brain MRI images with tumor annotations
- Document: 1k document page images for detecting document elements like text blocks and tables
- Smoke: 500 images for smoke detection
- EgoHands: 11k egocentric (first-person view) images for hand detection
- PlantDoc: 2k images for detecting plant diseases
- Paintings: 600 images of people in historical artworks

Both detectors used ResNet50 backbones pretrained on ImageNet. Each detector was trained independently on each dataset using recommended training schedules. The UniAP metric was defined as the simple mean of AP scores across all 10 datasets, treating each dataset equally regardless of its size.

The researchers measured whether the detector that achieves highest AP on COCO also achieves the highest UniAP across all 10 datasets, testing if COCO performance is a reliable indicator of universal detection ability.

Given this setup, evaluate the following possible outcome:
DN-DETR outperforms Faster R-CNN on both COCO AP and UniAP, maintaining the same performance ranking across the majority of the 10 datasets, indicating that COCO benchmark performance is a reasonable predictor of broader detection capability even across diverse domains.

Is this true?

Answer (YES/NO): NO